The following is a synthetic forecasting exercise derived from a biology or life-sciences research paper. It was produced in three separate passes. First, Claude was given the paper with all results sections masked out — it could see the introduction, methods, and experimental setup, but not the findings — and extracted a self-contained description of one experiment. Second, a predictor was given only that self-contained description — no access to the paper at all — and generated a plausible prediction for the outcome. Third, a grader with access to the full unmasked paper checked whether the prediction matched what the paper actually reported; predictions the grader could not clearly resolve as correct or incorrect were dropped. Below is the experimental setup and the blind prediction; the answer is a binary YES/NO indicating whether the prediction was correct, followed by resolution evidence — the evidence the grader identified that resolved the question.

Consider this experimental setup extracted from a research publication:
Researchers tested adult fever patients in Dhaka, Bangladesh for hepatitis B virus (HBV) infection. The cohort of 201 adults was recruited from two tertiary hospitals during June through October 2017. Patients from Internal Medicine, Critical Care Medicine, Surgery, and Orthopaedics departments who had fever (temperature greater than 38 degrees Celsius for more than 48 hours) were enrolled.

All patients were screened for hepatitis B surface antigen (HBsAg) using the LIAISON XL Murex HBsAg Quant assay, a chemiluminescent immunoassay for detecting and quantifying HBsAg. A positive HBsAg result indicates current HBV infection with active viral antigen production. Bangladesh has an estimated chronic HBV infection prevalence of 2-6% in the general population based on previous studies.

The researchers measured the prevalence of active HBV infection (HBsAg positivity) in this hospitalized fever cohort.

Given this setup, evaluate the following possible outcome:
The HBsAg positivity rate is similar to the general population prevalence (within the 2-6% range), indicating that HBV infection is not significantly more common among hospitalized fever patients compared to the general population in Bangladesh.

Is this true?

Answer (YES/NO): NO